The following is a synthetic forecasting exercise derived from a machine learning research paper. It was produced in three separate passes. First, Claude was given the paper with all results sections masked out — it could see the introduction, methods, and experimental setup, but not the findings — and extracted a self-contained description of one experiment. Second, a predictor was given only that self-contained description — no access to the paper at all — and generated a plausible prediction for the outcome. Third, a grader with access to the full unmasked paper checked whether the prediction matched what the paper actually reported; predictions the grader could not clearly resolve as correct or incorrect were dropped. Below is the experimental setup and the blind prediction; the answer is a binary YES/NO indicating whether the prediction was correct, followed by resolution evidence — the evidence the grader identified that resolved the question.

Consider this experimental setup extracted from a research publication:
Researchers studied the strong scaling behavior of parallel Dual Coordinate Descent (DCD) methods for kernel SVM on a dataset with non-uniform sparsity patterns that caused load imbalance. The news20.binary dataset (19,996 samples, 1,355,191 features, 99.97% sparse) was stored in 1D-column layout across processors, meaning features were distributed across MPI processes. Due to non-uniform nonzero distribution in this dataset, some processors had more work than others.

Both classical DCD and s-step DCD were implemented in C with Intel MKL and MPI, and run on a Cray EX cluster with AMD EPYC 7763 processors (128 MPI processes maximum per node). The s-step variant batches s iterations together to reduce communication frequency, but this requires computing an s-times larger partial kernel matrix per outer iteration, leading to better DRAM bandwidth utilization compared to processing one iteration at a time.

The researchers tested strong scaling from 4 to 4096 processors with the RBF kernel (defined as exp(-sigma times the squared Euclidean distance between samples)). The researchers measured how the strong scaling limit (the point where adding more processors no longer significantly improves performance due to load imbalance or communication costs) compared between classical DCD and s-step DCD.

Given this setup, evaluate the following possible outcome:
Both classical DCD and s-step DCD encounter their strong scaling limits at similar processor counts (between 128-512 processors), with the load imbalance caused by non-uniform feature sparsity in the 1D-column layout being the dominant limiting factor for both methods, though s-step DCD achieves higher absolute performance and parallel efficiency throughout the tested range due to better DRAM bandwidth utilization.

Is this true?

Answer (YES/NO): NO